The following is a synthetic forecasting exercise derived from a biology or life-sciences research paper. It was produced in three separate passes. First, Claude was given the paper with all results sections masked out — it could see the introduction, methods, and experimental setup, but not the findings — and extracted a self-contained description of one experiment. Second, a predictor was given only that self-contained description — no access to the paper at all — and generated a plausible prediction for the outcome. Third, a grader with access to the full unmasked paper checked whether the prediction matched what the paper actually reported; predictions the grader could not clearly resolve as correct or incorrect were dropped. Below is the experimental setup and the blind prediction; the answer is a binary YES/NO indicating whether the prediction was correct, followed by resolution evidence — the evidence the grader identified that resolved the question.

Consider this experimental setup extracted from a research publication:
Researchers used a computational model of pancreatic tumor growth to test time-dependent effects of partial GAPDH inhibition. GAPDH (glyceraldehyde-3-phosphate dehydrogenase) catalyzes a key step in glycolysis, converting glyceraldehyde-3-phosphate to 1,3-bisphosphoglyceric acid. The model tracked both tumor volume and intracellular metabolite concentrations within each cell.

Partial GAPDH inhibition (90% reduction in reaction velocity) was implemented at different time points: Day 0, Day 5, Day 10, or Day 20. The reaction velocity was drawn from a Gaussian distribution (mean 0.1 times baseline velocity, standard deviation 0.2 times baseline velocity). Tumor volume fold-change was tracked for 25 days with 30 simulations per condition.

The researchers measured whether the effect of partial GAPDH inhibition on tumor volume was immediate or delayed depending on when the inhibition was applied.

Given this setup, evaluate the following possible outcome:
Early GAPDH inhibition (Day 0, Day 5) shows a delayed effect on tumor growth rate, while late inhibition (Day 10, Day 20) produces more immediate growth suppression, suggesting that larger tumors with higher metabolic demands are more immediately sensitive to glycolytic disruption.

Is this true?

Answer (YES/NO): NO